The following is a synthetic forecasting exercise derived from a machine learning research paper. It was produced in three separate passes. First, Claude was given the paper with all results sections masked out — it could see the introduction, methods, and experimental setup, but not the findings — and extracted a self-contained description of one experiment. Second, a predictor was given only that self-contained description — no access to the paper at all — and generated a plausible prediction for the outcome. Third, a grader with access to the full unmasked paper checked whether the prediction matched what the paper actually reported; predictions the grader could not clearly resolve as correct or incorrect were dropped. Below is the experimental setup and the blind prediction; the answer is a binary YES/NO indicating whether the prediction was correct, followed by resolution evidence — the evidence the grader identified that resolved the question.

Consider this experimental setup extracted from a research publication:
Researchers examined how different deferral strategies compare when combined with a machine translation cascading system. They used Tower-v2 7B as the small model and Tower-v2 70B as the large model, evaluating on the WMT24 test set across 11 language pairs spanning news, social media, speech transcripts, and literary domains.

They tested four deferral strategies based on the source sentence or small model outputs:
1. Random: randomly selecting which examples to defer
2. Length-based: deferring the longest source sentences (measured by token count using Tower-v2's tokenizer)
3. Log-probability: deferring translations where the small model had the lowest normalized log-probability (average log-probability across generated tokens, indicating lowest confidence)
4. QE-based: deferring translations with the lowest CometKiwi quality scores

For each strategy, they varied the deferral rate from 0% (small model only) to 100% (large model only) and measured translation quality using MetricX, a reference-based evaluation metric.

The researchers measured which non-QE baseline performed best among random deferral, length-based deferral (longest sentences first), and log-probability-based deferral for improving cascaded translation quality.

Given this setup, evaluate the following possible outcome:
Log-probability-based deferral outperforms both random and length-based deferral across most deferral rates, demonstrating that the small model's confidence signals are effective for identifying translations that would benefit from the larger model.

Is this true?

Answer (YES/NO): NO